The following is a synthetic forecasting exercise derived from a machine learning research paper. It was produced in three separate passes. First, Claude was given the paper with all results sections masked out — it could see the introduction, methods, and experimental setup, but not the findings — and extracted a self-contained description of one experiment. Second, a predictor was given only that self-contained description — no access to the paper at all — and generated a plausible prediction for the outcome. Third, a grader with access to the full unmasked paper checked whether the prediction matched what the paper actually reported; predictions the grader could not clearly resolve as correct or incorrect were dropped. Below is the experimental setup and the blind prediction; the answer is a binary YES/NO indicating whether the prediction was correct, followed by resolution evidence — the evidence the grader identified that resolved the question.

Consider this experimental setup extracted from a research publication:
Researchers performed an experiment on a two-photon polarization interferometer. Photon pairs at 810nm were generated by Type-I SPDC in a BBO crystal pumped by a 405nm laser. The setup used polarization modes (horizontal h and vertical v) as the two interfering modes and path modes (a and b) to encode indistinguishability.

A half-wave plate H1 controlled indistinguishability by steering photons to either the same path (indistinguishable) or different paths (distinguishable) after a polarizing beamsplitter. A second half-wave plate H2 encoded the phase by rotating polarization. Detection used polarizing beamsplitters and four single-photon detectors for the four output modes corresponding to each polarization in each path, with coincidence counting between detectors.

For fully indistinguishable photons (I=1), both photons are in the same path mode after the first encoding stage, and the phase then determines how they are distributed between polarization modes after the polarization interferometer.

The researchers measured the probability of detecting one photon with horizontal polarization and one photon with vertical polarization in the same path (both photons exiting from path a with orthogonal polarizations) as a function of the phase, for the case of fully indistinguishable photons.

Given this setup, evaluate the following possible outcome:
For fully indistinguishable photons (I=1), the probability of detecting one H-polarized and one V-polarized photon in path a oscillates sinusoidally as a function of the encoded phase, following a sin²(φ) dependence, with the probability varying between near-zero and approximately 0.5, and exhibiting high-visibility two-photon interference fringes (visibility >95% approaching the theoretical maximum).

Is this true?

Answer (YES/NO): NO